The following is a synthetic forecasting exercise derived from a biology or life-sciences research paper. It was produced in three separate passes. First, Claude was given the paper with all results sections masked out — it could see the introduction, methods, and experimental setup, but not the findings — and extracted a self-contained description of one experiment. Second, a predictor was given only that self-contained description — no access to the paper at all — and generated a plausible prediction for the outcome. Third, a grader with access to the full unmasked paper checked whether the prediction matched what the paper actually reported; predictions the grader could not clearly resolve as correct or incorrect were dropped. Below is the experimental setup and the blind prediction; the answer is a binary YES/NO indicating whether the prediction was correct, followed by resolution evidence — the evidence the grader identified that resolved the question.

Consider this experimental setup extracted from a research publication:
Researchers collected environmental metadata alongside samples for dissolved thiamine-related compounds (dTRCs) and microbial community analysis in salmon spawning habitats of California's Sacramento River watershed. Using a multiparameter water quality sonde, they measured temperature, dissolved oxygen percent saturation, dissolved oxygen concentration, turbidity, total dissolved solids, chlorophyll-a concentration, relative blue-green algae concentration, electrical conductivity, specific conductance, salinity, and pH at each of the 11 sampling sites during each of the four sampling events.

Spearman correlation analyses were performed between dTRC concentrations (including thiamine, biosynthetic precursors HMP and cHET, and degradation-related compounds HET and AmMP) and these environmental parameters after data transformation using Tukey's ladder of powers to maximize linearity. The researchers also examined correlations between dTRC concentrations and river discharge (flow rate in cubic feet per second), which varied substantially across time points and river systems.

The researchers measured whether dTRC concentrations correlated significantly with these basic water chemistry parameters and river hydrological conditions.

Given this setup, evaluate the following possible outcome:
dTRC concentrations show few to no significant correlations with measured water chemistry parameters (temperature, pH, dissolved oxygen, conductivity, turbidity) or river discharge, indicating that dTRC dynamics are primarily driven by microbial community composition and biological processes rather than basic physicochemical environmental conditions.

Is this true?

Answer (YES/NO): NO